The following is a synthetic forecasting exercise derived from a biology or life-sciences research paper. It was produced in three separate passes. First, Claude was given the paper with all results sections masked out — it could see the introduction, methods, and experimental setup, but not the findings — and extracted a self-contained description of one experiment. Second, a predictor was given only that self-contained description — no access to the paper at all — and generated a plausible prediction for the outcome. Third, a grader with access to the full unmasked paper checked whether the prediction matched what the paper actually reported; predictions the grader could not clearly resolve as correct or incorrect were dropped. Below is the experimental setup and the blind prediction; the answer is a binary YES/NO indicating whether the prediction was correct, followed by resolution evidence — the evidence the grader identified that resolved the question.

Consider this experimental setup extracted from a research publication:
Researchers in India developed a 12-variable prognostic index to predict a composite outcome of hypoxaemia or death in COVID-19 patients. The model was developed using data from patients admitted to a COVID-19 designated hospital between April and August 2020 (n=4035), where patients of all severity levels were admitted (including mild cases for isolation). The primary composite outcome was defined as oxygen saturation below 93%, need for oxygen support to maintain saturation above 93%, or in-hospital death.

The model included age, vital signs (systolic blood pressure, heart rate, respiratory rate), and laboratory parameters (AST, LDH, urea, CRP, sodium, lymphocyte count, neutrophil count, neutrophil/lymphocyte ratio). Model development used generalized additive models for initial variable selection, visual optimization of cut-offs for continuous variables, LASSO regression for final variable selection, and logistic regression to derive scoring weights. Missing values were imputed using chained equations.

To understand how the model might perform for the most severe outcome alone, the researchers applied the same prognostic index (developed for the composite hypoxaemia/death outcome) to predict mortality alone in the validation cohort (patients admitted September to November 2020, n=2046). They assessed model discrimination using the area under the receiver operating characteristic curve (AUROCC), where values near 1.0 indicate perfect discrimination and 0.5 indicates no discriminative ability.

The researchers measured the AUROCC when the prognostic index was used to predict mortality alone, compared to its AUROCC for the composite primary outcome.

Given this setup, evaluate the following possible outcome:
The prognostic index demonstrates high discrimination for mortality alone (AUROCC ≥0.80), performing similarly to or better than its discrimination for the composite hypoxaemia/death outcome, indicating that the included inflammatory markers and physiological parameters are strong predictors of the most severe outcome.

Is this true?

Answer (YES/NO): YES